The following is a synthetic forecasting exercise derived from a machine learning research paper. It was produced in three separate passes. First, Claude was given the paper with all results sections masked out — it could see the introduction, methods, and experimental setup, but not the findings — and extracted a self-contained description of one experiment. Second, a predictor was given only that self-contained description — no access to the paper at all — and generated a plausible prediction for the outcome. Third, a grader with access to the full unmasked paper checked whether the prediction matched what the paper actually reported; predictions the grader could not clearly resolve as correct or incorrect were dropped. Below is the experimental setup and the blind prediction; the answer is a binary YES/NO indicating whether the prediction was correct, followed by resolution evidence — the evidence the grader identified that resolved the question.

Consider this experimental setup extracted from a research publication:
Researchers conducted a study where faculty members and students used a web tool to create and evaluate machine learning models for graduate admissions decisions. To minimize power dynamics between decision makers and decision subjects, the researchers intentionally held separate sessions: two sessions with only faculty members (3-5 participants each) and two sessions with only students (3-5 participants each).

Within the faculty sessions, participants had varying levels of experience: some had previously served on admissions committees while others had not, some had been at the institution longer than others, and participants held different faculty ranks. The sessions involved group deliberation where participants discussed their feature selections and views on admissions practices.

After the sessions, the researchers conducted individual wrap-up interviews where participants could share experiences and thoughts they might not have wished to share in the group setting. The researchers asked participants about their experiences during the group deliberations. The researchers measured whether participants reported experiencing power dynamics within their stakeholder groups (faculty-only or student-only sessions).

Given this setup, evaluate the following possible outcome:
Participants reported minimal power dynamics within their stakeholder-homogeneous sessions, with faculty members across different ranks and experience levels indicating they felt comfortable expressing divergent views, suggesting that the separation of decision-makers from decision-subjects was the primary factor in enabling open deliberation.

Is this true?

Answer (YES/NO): NO